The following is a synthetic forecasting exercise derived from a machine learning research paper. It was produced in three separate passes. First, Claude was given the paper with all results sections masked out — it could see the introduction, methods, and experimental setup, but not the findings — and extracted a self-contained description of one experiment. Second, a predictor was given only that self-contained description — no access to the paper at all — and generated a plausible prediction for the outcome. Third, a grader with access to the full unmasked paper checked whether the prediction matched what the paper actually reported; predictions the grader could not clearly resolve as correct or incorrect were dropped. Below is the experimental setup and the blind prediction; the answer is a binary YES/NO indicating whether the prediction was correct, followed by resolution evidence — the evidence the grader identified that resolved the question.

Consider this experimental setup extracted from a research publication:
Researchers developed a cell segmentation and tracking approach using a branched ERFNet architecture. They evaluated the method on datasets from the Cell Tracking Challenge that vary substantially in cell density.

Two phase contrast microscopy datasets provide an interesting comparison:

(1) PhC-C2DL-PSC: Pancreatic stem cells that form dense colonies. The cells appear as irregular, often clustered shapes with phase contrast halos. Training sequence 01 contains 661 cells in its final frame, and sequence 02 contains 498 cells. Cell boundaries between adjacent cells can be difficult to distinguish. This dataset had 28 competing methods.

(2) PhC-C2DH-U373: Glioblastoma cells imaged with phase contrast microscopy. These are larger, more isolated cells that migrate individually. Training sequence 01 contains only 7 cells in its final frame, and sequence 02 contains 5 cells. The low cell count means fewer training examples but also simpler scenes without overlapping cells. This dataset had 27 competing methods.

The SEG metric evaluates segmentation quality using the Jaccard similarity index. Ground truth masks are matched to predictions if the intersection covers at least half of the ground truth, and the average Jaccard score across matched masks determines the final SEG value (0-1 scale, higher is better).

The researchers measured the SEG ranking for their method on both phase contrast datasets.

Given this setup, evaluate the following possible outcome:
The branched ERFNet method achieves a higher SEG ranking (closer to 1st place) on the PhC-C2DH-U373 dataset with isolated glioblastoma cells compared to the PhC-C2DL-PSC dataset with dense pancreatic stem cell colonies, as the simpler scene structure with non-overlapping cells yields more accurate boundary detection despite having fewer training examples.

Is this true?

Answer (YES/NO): NO